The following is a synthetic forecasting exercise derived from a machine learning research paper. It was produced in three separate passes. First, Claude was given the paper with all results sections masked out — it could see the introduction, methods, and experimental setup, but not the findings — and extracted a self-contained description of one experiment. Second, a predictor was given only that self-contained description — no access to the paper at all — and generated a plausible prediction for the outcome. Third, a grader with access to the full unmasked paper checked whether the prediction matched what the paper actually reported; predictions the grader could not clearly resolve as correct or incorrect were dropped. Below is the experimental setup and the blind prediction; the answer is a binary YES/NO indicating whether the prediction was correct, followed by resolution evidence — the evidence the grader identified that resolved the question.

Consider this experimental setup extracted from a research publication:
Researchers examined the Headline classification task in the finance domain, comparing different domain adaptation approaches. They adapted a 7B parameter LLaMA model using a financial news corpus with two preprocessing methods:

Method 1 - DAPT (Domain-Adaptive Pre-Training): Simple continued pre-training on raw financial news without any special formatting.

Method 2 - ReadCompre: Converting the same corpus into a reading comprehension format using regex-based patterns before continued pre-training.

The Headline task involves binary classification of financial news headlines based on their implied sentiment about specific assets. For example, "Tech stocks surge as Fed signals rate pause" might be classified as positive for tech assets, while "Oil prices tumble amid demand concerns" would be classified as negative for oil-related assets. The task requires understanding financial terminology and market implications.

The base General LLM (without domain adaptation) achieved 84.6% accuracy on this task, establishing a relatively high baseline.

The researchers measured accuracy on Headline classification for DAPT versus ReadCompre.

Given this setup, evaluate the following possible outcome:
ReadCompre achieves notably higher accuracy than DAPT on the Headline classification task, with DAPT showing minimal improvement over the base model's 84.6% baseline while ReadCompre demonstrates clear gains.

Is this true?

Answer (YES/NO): YES